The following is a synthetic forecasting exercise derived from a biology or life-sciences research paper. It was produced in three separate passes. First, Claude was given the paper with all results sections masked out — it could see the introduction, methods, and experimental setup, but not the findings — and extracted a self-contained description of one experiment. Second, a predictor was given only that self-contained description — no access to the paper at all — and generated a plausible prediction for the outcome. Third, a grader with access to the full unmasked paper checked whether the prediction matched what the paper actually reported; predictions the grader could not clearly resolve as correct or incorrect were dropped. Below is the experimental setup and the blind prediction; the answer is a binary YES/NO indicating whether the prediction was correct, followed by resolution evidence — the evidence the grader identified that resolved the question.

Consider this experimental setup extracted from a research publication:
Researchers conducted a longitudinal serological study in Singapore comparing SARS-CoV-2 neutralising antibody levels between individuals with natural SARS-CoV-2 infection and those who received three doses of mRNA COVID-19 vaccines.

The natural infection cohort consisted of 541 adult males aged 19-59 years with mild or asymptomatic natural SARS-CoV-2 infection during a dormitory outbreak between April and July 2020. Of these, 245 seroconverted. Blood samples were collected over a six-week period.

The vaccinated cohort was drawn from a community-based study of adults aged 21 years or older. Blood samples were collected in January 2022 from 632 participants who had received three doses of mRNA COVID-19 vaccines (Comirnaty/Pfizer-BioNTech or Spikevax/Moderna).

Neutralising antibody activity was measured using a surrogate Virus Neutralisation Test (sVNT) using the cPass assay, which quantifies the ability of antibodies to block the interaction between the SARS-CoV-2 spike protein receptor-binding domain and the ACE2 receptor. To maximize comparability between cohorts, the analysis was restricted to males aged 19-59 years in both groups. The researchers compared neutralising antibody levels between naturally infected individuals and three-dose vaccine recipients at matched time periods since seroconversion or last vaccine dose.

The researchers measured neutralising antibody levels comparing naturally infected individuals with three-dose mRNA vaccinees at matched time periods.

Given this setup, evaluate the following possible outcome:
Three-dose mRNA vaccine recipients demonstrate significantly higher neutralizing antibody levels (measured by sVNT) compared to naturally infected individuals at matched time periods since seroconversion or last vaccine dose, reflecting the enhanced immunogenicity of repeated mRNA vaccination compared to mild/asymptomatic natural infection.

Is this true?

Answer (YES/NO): YES